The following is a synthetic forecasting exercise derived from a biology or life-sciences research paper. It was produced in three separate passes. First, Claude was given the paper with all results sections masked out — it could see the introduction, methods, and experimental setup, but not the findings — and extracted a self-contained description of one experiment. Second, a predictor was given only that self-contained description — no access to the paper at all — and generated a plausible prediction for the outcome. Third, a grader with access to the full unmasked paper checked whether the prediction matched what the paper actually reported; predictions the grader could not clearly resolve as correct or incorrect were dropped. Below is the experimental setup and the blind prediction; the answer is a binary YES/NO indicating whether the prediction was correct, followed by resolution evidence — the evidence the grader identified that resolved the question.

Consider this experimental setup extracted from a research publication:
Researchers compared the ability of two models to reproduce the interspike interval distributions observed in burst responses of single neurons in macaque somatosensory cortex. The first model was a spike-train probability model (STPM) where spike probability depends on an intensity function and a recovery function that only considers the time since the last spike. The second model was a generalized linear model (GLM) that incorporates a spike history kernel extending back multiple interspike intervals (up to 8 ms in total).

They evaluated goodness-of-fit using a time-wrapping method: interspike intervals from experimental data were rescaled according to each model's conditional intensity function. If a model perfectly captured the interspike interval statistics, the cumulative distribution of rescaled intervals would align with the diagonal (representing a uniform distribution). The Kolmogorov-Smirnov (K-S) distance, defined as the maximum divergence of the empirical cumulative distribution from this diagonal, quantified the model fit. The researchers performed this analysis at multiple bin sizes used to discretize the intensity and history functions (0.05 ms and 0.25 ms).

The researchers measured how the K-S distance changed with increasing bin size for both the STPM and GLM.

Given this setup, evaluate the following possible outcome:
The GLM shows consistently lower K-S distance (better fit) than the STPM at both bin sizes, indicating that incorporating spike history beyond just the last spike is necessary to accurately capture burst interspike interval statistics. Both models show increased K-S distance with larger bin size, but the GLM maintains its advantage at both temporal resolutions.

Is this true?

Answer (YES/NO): NO